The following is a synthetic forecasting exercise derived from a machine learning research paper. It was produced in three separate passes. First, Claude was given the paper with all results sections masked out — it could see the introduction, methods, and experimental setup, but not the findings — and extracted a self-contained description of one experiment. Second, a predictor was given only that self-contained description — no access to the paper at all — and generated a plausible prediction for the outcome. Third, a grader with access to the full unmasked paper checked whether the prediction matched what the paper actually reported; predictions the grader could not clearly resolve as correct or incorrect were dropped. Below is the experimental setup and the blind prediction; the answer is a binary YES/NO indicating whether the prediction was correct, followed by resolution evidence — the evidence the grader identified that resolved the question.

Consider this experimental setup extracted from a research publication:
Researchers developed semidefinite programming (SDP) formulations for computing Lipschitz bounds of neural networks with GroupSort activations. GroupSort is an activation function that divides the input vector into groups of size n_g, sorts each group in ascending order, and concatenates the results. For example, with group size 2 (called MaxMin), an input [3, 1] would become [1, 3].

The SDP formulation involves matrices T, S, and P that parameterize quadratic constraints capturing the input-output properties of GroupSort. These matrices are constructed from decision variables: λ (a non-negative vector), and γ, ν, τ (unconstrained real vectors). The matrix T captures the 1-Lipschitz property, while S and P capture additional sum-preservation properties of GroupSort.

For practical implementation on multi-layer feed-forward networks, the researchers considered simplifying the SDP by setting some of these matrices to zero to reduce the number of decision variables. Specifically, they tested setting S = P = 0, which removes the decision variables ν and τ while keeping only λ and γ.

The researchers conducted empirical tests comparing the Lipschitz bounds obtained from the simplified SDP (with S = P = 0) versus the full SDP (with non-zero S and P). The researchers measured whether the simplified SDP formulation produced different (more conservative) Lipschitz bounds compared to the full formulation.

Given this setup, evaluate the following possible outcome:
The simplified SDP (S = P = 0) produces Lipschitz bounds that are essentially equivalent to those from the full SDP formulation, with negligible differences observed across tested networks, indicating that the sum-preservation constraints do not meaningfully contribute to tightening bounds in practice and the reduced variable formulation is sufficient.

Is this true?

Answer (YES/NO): YES